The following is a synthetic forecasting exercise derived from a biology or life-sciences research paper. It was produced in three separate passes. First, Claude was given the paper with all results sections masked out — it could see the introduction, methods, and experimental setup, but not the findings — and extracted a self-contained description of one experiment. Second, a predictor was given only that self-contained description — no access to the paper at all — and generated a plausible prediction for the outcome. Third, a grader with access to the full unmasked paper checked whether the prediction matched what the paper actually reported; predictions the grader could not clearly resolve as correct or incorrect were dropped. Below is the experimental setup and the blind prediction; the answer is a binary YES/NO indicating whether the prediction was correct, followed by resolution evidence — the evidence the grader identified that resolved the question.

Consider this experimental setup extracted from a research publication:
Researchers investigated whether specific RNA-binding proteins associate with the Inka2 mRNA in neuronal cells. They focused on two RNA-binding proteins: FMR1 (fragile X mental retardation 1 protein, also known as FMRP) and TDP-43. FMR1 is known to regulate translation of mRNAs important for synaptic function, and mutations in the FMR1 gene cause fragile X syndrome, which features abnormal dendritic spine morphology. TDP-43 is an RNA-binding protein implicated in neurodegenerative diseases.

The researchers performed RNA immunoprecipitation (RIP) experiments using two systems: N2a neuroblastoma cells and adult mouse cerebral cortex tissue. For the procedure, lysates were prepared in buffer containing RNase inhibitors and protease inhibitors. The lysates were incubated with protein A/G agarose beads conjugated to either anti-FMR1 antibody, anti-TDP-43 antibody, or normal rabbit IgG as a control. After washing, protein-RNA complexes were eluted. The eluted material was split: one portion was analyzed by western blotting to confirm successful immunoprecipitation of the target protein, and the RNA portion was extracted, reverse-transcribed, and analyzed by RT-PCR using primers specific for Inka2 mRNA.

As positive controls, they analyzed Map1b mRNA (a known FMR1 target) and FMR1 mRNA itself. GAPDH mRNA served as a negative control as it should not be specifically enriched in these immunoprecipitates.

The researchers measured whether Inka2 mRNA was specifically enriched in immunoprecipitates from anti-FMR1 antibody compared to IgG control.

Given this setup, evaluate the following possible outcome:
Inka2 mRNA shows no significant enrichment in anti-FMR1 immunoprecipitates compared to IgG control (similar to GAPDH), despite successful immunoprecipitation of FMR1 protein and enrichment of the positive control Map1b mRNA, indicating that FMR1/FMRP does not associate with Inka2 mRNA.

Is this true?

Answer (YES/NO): NO